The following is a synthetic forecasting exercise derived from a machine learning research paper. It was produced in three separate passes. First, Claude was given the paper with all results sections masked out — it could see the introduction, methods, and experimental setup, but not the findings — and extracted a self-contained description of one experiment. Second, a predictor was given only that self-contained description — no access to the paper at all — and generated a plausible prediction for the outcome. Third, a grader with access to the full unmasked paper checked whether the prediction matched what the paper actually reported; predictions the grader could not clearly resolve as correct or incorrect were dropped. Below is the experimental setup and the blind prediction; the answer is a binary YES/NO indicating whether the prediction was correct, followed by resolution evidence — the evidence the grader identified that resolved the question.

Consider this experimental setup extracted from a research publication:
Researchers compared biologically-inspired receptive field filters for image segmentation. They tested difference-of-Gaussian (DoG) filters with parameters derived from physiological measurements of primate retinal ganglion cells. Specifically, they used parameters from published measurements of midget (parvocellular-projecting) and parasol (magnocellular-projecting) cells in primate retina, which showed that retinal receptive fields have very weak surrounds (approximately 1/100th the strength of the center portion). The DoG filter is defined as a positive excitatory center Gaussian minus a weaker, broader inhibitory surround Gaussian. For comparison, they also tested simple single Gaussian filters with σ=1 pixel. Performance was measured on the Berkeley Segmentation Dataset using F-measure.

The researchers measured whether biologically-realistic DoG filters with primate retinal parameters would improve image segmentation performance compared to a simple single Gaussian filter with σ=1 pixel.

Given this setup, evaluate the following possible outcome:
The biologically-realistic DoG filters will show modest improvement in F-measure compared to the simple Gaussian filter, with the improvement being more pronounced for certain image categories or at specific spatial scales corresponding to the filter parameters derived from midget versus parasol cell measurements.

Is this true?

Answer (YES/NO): NO